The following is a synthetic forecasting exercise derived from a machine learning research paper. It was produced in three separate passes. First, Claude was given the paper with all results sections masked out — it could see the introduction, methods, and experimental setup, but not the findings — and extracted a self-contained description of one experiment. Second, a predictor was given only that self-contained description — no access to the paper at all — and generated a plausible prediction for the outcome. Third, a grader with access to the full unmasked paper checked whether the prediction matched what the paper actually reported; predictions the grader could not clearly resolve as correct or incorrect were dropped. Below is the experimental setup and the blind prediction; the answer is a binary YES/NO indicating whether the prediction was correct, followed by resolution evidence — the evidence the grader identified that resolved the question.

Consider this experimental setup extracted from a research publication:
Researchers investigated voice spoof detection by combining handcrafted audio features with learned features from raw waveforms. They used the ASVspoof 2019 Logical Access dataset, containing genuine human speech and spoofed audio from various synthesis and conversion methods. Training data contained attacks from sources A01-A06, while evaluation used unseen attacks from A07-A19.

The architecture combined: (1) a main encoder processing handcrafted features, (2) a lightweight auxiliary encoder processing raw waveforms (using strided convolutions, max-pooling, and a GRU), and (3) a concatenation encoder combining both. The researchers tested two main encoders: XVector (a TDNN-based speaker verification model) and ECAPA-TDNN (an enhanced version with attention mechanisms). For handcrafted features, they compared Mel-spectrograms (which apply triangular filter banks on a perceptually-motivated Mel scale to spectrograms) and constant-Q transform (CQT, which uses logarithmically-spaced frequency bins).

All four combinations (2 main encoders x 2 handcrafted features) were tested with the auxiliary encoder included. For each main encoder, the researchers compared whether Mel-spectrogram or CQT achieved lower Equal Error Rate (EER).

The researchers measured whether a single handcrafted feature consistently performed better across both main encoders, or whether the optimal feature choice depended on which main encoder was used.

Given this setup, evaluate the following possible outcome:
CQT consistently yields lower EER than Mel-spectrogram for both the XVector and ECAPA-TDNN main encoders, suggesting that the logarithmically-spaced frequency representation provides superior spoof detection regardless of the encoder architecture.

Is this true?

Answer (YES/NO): NO